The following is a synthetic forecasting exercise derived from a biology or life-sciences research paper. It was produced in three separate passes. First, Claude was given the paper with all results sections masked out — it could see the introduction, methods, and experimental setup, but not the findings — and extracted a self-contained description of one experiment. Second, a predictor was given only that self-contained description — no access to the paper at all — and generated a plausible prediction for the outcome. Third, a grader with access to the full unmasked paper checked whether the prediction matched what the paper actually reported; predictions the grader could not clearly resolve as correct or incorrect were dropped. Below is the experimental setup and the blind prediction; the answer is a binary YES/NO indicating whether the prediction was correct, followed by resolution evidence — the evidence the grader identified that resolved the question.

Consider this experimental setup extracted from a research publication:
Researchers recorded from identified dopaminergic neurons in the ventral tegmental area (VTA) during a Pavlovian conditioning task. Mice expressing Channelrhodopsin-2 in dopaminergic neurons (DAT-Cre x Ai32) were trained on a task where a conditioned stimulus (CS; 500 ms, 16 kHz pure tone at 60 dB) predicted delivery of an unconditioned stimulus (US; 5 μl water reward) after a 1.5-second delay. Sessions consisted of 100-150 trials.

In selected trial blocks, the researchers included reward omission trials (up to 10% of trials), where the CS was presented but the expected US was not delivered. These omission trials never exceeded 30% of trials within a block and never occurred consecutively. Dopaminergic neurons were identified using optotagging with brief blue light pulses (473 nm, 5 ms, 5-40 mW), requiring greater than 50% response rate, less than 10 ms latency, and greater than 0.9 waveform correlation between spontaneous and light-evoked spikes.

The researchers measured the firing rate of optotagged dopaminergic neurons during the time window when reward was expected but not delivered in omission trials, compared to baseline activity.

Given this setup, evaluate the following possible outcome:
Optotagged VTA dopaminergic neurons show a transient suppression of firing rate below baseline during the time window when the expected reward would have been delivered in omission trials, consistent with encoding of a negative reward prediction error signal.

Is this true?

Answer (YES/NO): YES